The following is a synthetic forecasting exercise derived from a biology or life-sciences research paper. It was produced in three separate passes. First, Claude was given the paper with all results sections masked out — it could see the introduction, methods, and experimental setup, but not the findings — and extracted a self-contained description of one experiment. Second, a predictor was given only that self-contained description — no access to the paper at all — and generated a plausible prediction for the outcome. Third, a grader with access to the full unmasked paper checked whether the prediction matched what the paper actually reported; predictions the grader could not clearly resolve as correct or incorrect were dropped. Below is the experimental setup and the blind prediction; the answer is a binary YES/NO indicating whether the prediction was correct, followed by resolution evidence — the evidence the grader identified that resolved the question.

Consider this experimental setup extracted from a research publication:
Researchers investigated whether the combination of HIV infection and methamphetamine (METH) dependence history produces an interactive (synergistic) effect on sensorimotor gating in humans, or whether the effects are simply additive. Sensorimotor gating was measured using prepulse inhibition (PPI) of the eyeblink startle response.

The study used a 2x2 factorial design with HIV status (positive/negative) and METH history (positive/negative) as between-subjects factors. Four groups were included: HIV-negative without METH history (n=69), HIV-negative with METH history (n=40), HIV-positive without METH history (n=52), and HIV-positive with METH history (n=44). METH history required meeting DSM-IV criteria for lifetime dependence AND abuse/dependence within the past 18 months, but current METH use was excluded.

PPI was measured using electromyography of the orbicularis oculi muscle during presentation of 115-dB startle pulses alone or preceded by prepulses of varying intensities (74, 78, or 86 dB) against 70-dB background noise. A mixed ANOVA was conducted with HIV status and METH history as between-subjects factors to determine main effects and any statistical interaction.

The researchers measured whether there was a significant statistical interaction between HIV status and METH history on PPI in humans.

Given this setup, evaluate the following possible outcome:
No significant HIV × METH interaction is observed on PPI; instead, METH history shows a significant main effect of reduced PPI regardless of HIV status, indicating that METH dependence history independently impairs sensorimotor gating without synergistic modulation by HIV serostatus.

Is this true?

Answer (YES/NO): NO